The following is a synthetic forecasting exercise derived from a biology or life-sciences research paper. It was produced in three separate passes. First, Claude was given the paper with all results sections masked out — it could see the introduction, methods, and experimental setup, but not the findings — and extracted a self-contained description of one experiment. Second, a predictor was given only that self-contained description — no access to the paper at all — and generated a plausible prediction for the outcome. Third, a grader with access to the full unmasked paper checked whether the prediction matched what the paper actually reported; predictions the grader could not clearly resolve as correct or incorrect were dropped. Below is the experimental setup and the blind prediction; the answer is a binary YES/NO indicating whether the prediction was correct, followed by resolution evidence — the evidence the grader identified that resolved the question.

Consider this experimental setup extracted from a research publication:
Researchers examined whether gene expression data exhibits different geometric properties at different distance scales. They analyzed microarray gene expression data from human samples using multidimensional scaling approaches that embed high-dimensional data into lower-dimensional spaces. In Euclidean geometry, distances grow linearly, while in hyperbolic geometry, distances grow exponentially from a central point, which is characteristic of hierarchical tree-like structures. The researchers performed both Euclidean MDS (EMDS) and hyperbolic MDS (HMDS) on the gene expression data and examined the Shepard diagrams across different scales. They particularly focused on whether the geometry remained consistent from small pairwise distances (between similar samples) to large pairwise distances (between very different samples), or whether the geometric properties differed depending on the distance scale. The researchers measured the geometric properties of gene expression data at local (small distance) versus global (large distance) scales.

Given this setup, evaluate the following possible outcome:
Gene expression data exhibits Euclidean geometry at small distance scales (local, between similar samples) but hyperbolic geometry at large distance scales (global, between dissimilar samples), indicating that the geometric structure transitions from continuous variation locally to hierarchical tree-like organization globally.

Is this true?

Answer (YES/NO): YES